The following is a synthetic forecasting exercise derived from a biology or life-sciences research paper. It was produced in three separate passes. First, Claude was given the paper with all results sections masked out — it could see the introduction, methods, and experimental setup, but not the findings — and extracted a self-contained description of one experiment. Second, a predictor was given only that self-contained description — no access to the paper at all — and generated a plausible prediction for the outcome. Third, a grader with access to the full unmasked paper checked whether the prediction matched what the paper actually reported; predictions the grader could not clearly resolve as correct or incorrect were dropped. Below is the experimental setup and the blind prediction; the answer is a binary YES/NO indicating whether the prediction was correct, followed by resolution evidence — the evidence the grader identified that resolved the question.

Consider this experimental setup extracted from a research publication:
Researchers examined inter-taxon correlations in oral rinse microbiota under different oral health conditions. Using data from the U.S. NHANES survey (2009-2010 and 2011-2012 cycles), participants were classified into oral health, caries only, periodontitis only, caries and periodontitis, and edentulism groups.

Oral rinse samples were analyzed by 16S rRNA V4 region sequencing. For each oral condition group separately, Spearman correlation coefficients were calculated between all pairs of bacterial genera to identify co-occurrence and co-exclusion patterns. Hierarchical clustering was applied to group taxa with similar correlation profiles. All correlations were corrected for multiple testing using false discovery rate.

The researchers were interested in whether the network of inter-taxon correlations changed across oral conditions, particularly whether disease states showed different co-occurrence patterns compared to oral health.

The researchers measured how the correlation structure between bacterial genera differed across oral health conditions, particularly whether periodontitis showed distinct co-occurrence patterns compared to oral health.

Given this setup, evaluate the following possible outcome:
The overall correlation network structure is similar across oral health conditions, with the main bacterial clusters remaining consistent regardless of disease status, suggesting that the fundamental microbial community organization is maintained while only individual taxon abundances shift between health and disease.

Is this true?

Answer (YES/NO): NO